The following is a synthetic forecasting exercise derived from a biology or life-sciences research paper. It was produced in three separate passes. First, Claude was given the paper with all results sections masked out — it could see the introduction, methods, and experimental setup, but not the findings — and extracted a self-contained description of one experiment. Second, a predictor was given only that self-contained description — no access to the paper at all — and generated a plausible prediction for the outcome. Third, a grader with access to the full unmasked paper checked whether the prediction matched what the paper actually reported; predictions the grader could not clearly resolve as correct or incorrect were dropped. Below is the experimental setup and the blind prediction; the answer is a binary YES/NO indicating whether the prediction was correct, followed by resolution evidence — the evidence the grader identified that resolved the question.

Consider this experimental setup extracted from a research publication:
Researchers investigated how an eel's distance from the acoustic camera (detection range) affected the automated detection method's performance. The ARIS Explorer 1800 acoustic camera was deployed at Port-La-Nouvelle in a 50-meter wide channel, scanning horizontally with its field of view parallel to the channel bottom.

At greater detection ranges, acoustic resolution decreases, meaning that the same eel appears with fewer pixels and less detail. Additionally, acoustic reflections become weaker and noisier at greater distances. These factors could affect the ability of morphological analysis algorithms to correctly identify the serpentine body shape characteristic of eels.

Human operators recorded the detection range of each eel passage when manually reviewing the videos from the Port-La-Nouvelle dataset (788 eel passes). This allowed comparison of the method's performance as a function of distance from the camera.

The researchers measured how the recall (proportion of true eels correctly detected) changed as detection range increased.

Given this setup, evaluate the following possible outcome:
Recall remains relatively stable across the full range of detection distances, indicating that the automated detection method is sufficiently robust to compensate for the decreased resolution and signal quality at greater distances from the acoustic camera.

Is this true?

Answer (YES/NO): NO